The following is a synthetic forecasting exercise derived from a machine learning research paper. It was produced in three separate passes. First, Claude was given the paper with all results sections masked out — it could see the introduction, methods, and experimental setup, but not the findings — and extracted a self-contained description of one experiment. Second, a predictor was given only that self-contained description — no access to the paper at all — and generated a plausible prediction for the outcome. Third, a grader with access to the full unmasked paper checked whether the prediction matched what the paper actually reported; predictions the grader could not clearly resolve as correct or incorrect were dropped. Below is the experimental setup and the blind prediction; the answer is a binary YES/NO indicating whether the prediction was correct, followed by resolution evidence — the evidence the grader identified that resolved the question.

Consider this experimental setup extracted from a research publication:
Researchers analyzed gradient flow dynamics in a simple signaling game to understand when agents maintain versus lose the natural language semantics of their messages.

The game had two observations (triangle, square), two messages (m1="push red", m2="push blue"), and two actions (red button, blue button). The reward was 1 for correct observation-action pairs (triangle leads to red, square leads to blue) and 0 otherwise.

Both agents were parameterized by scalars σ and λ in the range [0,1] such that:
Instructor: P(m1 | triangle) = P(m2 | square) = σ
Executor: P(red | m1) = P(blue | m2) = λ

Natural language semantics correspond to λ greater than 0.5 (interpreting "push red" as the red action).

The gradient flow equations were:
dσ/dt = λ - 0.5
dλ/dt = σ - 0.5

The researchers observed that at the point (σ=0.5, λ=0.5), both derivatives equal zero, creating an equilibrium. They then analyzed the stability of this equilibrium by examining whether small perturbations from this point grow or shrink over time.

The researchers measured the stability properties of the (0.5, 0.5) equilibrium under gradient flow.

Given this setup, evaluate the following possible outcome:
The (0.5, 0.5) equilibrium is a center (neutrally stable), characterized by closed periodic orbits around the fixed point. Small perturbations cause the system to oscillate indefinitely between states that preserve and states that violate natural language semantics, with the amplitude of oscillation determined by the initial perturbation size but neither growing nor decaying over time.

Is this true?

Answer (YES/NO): NO